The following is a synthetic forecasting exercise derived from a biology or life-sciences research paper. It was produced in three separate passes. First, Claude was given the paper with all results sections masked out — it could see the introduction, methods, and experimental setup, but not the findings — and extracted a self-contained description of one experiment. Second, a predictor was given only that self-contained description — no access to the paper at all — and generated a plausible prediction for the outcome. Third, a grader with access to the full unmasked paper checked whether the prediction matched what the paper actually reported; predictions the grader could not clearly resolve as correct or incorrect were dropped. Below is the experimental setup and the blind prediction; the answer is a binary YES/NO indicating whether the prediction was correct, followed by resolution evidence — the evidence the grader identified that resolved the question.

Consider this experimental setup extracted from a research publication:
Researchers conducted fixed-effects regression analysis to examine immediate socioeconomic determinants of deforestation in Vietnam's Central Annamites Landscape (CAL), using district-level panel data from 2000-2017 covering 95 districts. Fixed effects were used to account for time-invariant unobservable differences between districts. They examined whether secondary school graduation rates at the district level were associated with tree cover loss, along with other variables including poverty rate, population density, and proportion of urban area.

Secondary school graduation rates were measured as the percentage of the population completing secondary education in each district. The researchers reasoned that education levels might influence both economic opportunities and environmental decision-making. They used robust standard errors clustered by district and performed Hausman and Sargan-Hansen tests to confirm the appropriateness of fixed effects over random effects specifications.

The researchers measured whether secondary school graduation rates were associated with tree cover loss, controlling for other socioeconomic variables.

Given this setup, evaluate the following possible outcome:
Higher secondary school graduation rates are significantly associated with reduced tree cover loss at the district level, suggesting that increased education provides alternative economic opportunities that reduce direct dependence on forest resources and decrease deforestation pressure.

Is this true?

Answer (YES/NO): YES